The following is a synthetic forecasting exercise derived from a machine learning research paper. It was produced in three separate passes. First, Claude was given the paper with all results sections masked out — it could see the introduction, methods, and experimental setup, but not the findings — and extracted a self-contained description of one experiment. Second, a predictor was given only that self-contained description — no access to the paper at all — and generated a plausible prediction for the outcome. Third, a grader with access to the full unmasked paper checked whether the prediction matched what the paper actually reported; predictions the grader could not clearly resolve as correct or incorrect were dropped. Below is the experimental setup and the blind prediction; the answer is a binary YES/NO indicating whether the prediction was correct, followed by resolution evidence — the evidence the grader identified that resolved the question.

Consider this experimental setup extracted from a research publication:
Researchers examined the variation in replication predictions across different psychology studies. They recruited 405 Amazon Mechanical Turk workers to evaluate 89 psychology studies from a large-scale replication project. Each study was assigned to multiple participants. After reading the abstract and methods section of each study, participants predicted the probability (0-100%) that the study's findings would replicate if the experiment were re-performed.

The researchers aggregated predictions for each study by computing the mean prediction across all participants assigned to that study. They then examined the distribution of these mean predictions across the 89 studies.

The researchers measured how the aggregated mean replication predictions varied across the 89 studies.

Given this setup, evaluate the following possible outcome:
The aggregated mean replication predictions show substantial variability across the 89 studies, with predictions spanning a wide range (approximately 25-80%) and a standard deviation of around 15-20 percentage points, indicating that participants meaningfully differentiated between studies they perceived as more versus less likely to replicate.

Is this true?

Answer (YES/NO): NO